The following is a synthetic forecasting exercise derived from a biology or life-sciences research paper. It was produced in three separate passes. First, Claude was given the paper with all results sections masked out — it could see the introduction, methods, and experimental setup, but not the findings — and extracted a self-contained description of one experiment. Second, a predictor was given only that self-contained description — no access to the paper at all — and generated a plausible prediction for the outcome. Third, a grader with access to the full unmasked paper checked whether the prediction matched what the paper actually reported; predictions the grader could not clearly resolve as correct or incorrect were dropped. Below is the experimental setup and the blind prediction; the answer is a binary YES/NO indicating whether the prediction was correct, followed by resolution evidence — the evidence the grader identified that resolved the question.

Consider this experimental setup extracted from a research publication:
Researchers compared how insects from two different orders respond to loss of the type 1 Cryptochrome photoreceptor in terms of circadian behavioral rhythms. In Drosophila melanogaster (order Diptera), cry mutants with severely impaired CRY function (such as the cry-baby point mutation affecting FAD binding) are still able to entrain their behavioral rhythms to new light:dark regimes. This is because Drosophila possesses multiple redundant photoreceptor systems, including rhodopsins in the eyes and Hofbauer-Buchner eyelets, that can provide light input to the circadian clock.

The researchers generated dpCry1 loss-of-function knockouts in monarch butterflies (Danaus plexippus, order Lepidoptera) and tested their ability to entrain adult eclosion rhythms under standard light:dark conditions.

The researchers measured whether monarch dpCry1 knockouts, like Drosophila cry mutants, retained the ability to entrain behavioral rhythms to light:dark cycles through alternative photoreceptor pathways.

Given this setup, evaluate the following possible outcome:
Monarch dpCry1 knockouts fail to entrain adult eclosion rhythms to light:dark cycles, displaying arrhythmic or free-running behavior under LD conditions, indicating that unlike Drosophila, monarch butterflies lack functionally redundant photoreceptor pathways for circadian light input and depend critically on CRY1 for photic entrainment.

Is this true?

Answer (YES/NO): YES